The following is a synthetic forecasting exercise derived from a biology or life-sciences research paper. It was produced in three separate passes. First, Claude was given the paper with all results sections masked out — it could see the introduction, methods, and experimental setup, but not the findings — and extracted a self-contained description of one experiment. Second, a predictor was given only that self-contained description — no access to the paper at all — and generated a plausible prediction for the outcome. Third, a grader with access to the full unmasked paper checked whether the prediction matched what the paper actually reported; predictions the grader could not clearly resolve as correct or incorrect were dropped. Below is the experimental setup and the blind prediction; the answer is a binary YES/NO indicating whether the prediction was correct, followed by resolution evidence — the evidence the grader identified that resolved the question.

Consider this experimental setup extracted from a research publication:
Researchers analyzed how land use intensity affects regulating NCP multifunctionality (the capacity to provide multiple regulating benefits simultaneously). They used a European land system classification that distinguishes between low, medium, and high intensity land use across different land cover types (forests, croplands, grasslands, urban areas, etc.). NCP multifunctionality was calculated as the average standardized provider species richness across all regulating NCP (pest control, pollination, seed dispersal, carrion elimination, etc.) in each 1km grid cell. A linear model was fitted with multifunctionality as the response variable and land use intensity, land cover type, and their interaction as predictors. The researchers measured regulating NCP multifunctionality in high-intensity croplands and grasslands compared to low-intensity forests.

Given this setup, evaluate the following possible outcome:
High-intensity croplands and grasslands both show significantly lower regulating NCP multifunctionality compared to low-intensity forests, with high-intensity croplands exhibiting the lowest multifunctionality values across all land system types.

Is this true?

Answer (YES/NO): NO